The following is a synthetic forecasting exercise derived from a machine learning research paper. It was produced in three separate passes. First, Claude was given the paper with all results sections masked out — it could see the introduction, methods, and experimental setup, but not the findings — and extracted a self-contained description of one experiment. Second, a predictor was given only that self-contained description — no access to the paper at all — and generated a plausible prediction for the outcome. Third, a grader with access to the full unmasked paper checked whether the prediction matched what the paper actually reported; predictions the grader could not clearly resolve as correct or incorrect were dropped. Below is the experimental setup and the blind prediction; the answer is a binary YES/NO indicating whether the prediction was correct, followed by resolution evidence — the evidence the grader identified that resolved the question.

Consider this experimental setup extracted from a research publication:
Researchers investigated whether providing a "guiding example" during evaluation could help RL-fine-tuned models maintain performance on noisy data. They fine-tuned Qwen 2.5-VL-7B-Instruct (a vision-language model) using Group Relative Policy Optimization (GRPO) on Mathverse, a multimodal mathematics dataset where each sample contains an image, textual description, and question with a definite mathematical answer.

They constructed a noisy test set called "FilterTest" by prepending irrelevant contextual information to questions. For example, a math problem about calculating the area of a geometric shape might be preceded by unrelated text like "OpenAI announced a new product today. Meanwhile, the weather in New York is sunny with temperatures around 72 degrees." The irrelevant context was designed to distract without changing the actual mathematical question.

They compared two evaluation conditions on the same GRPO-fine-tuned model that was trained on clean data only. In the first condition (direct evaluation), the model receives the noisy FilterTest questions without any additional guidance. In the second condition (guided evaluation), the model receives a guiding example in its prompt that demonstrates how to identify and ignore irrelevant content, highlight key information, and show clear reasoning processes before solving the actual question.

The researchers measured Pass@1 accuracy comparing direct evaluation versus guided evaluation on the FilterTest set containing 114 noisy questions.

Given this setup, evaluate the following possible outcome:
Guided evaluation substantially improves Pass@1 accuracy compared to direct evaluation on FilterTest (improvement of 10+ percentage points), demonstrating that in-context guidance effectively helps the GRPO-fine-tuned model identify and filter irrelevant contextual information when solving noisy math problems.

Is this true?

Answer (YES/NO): NO